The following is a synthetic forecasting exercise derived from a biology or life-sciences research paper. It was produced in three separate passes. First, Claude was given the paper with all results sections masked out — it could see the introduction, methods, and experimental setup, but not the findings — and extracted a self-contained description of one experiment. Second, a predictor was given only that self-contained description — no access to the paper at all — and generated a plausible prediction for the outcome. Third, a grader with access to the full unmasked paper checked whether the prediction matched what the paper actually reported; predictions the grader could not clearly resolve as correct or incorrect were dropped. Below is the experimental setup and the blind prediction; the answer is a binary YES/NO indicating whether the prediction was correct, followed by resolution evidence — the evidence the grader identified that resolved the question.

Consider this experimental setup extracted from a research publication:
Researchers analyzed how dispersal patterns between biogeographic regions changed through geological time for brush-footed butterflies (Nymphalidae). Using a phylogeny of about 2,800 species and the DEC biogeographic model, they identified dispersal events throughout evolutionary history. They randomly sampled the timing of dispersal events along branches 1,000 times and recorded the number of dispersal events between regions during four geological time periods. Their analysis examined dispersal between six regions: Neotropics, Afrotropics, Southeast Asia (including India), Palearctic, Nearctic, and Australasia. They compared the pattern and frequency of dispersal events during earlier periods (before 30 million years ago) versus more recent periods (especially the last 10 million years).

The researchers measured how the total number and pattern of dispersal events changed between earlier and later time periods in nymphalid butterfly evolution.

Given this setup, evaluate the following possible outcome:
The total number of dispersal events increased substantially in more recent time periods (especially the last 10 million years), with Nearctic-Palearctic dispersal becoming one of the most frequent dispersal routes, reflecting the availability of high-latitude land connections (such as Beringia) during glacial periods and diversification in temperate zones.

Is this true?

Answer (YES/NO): NO